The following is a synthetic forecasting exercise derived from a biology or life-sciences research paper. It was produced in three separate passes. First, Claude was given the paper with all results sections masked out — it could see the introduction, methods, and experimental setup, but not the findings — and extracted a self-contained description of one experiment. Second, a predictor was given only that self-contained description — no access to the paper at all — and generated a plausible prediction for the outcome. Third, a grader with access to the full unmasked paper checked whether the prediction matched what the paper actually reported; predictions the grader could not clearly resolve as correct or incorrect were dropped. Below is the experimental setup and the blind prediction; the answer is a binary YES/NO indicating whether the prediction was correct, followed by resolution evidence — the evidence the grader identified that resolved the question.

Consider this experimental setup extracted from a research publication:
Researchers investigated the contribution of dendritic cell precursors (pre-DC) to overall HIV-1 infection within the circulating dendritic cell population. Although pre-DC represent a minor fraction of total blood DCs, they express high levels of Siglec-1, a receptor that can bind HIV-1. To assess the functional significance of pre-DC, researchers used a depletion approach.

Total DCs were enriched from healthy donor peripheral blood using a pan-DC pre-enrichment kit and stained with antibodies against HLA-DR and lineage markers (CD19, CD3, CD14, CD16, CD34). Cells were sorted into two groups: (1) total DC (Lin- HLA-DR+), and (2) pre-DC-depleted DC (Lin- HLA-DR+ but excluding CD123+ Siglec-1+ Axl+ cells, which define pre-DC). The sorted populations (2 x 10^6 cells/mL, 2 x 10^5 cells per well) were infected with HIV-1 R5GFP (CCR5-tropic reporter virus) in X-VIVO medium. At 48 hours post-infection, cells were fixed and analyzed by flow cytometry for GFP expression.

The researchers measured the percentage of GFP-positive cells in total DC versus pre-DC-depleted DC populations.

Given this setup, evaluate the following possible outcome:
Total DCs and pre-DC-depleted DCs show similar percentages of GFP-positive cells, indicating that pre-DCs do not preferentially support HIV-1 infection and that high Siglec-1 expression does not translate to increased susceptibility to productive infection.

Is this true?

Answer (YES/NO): NO